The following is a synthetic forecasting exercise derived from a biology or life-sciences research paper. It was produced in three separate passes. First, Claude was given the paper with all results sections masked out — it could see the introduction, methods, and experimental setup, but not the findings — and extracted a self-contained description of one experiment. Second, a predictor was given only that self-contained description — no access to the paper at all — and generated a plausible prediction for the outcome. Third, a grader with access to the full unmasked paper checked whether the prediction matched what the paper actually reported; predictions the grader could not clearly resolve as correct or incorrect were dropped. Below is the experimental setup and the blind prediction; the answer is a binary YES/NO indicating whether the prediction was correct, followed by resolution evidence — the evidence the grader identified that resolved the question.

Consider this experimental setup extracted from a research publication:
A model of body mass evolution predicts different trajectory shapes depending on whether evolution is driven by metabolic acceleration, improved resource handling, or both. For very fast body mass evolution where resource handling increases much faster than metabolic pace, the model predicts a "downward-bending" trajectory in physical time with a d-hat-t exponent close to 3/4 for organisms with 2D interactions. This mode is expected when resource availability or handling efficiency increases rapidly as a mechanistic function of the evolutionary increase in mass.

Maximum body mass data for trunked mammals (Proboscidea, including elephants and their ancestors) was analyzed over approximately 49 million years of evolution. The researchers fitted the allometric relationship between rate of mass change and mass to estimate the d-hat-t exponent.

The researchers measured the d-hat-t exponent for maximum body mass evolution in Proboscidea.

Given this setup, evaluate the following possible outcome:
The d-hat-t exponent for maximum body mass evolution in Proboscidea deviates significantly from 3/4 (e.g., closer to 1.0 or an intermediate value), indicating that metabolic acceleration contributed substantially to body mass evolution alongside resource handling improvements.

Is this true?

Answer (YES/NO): NO